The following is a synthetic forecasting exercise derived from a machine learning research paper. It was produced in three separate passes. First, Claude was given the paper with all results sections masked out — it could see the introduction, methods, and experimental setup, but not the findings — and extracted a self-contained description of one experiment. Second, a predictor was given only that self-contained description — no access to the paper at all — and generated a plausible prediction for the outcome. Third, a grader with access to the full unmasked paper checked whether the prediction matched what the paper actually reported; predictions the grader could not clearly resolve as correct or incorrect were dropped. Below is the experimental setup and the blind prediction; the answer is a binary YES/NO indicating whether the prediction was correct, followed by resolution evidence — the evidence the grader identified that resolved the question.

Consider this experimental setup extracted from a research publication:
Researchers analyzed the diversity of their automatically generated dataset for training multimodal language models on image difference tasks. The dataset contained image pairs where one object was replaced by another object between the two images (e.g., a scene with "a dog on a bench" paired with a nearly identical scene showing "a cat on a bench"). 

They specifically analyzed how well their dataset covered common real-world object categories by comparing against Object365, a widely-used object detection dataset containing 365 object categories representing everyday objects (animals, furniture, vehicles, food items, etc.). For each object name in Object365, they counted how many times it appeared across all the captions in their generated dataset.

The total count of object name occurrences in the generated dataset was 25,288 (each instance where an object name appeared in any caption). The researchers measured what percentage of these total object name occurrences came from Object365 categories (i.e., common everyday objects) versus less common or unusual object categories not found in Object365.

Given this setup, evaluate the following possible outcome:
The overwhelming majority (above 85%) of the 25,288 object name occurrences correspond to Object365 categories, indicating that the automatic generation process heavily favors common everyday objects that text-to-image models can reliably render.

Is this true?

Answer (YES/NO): NO